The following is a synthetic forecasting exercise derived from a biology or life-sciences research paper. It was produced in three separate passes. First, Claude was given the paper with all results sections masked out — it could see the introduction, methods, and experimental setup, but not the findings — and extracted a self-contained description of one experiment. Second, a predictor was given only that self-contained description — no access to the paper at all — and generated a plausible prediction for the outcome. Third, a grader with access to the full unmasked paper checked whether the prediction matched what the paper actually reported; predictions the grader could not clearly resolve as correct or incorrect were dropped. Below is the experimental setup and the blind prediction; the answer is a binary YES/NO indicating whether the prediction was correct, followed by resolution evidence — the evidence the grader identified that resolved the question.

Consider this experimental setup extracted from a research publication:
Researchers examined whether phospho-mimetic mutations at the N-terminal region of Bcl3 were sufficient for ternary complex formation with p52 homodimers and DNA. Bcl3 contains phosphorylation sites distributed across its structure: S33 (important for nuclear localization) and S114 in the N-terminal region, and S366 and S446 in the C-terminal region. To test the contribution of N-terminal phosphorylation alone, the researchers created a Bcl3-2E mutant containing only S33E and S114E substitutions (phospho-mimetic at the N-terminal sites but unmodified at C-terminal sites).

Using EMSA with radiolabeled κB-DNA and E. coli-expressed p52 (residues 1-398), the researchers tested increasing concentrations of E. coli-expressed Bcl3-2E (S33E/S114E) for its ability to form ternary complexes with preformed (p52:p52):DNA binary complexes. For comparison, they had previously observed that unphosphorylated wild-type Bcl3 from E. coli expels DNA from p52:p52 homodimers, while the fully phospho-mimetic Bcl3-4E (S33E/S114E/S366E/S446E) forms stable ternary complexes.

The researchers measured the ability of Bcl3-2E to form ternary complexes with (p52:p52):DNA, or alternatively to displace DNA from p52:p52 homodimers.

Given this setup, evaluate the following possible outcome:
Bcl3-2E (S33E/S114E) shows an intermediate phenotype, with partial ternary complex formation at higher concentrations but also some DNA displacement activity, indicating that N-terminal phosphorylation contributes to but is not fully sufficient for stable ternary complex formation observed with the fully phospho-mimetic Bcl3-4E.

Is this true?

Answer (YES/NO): NO